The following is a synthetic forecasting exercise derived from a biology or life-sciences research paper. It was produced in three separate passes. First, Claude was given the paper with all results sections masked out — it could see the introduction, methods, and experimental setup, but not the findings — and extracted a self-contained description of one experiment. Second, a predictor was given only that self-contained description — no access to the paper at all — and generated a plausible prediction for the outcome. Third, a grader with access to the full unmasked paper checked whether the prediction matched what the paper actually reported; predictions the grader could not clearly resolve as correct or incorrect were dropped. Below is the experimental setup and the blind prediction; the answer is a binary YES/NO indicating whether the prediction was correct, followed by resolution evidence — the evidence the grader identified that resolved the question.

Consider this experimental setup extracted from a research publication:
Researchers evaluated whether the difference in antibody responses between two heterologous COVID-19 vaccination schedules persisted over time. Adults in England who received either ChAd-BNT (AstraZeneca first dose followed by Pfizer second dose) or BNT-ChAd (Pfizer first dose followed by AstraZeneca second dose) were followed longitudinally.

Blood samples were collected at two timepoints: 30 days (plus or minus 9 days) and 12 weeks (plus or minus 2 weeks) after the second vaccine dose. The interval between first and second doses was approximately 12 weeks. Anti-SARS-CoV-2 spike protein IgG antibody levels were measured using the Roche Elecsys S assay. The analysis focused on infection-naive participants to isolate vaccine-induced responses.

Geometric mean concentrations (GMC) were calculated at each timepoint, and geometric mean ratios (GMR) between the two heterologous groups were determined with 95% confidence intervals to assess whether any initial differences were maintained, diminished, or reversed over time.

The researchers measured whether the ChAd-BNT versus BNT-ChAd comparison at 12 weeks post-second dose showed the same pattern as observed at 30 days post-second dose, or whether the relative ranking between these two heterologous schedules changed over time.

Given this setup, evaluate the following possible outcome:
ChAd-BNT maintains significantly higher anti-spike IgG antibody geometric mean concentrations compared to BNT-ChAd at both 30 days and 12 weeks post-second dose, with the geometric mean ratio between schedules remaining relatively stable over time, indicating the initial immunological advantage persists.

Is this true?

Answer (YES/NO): YES